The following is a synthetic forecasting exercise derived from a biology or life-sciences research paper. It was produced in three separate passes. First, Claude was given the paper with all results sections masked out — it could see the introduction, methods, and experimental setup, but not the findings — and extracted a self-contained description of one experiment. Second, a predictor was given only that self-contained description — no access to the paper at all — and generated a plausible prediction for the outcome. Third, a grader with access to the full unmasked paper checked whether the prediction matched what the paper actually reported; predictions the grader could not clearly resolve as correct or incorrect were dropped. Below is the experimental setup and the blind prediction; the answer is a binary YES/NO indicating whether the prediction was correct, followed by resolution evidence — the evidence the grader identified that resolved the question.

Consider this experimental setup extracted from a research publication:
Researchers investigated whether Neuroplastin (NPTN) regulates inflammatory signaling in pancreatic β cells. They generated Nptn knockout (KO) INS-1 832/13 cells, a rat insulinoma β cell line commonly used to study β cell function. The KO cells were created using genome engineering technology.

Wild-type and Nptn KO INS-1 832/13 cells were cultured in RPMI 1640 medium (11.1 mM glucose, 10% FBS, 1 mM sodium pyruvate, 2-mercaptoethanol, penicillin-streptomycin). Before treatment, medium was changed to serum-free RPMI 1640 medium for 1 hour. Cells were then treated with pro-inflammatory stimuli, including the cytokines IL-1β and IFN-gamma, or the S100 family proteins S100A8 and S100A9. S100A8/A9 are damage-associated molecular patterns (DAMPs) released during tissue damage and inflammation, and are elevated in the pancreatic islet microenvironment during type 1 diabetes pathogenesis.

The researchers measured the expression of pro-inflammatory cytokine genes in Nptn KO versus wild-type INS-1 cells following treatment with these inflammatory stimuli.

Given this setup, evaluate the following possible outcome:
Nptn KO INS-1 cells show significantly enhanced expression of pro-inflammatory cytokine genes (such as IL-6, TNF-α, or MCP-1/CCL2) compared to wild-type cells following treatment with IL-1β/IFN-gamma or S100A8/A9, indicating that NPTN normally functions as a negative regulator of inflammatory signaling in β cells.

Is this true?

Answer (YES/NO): NO